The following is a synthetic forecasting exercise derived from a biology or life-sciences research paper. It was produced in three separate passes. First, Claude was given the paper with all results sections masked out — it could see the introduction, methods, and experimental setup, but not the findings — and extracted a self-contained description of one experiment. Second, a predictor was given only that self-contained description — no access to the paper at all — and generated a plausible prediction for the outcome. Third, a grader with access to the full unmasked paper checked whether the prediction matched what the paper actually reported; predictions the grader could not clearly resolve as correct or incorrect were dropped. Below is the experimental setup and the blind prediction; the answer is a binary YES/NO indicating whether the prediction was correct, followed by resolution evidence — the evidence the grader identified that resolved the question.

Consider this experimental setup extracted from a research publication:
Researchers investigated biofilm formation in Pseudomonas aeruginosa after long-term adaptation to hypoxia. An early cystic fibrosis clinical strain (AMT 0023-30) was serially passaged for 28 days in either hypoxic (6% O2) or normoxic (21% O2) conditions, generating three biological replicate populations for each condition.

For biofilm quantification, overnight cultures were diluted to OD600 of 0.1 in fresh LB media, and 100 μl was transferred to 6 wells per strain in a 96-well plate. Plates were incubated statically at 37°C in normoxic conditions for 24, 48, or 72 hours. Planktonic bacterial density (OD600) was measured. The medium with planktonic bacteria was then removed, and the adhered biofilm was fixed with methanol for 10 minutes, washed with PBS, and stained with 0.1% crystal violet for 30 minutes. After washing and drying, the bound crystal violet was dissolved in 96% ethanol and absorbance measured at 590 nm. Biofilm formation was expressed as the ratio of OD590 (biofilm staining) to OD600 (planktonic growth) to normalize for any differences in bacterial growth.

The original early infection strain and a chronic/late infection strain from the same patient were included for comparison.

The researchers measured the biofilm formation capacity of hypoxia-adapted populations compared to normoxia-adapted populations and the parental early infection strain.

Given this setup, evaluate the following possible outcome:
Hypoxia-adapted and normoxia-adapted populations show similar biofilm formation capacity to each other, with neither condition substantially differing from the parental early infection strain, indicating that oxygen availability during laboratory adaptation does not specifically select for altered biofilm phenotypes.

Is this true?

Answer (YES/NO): NO